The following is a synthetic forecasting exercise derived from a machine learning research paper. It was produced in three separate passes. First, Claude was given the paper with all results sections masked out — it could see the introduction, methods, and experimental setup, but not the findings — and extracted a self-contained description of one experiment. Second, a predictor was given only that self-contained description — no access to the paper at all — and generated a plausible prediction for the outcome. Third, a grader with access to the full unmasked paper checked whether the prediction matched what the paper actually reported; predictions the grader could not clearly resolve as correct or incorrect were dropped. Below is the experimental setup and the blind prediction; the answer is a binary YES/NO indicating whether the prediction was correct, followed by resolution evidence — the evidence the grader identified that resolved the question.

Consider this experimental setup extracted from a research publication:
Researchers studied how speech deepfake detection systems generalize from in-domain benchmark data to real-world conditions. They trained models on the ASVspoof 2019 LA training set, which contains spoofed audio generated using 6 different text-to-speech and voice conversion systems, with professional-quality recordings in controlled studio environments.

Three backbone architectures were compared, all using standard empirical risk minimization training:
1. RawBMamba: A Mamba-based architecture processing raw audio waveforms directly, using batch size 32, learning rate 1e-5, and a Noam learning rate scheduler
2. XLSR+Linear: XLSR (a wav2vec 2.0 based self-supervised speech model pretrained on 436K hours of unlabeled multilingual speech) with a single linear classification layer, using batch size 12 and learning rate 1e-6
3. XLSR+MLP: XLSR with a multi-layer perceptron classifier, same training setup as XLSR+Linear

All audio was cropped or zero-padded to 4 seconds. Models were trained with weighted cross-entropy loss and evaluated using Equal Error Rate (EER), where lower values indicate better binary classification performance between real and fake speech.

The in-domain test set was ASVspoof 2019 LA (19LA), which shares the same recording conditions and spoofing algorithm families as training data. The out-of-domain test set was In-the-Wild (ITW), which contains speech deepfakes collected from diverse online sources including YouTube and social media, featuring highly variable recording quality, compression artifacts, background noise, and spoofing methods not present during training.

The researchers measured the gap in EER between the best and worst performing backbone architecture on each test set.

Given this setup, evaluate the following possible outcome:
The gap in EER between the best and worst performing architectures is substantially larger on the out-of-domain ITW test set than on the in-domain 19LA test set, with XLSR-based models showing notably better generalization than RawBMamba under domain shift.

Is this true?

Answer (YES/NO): YES